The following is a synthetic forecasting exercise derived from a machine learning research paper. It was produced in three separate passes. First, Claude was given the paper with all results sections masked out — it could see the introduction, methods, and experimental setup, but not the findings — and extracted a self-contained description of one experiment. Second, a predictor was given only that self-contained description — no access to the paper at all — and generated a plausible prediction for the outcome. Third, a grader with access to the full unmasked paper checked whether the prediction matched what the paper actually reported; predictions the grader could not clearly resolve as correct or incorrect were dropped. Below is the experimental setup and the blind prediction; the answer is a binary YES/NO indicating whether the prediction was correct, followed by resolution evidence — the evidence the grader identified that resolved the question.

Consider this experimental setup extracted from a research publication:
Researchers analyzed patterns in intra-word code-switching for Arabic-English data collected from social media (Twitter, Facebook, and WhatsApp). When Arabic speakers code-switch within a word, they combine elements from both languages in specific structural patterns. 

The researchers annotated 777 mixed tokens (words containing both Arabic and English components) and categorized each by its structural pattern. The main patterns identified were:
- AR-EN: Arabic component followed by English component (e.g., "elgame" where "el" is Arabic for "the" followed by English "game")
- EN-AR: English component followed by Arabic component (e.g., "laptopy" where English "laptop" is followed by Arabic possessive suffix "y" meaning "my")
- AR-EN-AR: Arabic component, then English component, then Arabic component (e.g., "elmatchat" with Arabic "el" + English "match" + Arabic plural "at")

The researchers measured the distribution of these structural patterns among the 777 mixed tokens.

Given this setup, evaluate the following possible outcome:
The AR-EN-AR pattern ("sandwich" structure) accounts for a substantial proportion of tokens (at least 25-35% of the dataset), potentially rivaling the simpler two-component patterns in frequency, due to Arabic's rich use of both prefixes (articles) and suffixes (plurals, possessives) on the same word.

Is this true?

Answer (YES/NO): NO